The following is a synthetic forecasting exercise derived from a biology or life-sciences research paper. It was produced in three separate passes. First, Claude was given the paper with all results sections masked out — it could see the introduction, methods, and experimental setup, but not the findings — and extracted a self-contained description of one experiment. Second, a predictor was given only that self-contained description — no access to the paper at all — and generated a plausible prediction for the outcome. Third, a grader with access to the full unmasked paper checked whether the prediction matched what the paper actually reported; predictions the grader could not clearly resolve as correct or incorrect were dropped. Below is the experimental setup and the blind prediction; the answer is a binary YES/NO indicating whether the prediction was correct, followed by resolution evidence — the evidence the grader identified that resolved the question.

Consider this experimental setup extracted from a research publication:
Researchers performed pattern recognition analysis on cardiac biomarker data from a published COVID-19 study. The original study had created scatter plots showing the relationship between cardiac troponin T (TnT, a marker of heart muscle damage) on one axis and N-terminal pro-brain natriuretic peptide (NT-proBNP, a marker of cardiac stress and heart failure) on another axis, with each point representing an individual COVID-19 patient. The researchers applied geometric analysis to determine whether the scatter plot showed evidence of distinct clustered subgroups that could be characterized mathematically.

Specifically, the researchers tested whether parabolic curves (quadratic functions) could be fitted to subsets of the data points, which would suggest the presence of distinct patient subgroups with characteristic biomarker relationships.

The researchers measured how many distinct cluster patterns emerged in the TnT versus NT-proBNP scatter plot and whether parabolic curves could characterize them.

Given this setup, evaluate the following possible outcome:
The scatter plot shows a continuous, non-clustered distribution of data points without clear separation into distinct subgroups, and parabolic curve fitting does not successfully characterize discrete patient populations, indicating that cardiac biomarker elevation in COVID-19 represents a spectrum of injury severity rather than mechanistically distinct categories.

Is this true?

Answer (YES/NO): NO